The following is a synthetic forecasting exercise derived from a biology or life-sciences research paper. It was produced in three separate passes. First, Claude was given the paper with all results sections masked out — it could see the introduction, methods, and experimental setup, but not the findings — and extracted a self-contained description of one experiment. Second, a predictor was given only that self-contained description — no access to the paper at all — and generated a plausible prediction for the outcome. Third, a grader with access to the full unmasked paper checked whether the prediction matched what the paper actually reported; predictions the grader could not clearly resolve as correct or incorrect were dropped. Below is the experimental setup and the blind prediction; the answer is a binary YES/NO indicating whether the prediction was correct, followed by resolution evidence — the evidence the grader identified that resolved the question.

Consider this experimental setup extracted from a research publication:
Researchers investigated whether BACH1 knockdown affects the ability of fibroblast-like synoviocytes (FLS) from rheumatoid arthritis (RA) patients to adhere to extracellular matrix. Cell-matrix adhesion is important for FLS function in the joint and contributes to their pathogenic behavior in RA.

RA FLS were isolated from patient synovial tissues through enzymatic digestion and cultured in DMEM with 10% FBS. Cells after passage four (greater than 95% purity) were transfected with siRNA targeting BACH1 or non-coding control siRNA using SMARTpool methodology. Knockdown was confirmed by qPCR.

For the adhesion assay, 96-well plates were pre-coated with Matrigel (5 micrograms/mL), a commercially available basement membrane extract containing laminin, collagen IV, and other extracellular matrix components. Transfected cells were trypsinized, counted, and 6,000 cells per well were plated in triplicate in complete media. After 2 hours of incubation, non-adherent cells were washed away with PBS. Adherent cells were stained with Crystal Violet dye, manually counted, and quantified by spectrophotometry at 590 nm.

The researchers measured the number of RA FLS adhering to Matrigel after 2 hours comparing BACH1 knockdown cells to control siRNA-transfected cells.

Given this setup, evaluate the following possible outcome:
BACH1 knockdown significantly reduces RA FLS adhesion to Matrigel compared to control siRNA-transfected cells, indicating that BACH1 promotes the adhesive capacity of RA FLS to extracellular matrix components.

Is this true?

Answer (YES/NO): YES